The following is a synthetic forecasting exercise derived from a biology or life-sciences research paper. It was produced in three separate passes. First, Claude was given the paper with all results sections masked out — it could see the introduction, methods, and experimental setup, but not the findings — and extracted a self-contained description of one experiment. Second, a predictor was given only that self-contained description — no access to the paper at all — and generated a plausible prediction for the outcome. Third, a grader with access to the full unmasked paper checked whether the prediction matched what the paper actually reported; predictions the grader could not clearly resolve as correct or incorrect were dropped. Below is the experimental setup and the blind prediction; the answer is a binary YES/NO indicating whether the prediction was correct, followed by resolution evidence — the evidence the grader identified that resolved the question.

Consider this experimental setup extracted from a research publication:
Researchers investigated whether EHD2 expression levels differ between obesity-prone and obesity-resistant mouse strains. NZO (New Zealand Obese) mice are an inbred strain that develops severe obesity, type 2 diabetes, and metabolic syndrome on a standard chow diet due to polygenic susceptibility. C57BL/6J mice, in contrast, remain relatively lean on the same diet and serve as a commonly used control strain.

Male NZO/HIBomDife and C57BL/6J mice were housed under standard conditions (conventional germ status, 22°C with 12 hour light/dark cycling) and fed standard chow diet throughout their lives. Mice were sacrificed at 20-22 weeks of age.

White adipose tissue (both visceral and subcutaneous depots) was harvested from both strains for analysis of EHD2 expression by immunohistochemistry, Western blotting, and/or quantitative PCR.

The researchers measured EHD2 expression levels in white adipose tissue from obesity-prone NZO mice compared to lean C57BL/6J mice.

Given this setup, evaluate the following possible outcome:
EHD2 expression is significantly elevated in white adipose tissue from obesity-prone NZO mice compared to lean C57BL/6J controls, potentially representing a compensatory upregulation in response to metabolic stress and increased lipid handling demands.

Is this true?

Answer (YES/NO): NO